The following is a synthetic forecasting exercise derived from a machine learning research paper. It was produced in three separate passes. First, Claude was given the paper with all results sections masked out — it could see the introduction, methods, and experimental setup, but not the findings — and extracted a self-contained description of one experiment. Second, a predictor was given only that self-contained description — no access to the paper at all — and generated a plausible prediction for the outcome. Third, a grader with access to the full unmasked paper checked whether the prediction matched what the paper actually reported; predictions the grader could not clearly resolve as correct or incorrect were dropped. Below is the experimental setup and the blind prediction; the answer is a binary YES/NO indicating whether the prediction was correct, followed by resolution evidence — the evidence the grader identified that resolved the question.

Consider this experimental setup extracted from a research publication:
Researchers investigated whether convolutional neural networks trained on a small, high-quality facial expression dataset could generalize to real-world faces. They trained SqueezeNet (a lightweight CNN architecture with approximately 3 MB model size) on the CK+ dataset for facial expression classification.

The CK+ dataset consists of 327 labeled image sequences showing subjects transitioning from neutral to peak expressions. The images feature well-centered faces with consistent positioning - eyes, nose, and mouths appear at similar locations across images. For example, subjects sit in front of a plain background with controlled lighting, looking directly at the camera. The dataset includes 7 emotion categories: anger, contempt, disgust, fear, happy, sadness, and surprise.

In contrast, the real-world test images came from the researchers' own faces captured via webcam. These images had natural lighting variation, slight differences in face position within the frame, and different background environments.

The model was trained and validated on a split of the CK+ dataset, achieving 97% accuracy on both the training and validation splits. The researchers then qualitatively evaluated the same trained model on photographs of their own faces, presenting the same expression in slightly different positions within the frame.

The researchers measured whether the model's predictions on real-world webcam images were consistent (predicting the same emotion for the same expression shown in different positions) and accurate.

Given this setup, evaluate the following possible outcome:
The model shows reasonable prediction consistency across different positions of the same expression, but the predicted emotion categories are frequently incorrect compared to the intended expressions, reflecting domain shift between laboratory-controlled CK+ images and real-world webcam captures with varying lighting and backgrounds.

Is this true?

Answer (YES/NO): NO